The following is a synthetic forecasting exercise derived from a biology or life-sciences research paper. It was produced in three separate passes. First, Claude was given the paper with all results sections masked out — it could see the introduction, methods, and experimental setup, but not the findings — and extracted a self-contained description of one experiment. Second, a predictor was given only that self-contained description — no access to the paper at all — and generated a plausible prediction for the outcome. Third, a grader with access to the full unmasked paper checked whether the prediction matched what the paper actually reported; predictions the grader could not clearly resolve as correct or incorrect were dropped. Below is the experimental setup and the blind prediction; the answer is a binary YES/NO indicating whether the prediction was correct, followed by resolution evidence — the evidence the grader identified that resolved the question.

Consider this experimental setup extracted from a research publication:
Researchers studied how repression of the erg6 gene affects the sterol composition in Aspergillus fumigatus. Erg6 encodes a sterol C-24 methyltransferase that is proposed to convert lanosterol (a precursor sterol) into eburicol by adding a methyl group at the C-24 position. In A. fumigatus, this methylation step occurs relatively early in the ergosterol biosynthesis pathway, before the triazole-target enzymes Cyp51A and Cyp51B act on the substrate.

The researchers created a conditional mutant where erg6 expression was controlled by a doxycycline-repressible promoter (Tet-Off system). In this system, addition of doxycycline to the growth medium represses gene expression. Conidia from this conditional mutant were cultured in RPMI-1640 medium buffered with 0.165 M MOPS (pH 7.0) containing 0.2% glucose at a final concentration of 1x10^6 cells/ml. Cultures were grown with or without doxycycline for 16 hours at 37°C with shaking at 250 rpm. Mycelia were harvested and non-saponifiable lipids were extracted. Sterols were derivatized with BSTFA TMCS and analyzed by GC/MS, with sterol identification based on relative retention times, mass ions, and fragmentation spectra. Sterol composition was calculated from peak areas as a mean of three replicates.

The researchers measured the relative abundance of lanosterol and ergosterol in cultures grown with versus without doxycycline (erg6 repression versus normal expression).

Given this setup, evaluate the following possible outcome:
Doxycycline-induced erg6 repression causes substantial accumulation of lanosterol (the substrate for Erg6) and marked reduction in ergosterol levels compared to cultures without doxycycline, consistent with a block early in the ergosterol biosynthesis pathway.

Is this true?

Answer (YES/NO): YES